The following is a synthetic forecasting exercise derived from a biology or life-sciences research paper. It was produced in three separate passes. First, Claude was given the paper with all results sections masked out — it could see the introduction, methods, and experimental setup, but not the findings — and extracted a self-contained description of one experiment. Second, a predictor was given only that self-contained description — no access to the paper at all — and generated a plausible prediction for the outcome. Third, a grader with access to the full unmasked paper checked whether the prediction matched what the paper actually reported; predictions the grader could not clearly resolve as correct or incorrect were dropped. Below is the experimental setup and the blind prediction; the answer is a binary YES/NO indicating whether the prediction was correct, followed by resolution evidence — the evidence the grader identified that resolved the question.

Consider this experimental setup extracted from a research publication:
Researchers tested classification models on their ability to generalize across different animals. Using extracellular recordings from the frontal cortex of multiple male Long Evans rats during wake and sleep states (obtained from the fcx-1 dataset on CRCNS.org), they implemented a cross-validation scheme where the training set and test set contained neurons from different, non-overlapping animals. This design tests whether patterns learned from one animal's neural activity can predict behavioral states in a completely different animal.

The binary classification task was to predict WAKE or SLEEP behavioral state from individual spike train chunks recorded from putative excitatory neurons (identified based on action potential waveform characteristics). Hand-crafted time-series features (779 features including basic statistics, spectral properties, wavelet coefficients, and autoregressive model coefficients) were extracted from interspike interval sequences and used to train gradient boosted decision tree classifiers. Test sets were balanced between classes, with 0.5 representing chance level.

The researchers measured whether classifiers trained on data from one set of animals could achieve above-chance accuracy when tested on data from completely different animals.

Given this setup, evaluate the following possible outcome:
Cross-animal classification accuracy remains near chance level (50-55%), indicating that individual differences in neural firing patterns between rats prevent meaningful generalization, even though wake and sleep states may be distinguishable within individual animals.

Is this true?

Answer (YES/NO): NO